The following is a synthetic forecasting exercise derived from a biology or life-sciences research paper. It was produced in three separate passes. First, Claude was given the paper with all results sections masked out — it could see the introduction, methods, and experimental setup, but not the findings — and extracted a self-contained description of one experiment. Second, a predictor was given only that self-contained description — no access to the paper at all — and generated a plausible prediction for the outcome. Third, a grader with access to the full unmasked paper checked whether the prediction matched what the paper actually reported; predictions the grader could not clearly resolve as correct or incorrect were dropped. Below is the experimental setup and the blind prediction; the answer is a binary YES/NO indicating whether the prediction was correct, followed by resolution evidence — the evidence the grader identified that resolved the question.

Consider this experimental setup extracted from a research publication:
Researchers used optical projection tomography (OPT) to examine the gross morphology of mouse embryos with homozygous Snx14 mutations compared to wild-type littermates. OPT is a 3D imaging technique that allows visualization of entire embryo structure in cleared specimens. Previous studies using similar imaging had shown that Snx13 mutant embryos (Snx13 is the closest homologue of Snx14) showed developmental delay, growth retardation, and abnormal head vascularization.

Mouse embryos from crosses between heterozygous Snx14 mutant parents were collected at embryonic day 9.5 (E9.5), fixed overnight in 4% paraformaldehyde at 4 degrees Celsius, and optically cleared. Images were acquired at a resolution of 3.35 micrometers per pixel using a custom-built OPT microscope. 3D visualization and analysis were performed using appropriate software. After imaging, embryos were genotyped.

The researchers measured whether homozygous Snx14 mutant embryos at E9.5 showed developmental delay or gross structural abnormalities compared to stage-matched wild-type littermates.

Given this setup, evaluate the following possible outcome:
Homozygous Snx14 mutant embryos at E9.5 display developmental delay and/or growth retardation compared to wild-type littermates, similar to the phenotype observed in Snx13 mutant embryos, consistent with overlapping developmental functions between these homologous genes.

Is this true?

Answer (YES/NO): YES